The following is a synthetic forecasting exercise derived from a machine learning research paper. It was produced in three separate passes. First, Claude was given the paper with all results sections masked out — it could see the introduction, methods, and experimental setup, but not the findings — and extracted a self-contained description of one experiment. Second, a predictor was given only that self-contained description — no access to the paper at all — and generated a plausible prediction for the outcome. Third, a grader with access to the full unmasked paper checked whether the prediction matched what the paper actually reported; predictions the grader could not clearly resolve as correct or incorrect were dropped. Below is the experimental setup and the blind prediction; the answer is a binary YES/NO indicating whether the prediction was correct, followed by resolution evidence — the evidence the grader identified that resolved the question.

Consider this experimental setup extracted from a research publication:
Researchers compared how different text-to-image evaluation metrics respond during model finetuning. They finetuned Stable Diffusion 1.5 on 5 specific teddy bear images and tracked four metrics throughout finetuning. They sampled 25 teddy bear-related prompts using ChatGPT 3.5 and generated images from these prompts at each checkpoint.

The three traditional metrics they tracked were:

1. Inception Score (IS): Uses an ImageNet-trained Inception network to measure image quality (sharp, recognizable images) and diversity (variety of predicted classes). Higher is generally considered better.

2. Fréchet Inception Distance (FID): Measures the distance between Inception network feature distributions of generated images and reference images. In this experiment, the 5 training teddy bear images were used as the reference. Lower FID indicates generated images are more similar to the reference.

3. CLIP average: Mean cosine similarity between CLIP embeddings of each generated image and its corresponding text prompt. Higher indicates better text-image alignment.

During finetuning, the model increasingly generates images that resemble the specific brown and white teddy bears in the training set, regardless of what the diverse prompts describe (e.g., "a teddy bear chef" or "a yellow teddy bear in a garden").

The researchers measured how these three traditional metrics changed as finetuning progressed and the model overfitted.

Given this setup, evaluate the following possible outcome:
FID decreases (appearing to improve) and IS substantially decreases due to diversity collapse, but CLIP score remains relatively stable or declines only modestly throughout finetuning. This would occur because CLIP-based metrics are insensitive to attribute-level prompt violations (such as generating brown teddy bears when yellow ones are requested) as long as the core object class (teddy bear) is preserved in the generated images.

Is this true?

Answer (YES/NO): NO